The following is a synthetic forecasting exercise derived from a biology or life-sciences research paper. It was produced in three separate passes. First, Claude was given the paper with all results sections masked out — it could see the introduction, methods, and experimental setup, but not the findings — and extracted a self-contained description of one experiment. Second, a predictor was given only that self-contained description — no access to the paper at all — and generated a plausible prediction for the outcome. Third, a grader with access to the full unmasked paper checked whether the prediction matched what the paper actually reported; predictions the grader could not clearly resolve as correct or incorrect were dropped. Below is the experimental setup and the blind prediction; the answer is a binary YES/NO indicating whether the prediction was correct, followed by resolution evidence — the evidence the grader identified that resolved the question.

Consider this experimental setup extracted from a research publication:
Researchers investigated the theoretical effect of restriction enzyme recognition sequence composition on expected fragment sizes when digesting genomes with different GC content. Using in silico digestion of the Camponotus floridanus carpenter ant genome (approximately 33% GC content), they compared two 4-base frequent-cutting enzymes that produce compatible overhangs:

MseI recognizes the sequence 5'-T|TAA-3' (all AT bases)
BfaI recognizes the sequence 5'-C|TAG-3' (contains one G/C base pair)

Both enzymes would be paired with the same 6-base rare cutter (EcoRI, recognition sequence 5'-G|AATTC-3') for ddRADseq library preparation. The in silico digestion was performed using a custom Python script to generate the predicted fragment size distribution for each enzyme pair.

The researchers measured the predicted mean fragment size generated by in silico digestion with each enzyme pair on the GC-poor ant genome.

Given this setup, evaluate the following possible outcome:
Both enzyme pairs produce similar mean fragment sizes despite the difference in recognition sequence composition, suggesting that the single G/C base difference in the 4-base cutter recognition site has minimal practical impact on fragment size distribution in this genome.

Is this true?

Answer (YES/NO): NO